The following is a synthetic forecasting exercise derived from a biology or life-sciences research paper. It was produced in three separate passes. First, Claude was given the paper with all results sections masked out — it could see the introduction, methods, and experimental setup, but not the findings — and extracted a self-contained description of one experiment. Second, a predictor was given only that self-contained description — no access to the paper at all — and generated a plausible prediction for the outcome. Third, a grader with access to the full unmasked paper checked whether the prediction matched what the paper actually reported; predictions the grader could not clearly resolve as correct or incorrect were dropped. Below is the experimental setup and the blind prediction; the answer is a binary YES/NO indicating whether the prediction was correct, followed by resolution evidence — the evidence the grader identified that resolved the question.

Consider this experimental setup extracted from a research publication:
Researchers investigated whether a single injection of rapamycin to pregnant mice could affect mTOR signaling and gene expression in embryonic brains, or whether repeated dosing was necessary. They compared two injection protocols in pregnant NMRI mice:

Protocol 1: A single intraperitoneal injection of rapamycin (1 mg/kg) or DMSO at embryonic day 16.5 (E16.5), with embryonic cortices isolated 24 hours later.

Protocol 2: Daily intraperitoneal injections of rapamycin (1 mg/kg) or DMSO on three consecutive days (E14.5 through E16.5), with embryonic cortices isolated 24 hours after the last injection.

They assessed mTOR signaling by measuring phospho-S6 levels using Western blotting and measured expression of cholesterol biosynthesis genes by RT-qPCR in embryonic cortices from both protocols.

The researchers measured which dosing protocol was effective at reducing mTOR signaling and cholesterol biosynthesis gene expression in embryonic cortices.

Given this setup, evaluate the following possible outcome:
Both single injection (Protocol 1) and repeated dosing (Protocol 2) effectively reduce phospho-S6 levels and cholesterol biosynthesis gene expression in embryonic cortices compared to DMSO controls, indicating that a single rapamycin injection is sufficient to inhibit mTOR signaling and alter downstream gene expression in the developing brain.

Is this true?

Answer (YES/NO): NO